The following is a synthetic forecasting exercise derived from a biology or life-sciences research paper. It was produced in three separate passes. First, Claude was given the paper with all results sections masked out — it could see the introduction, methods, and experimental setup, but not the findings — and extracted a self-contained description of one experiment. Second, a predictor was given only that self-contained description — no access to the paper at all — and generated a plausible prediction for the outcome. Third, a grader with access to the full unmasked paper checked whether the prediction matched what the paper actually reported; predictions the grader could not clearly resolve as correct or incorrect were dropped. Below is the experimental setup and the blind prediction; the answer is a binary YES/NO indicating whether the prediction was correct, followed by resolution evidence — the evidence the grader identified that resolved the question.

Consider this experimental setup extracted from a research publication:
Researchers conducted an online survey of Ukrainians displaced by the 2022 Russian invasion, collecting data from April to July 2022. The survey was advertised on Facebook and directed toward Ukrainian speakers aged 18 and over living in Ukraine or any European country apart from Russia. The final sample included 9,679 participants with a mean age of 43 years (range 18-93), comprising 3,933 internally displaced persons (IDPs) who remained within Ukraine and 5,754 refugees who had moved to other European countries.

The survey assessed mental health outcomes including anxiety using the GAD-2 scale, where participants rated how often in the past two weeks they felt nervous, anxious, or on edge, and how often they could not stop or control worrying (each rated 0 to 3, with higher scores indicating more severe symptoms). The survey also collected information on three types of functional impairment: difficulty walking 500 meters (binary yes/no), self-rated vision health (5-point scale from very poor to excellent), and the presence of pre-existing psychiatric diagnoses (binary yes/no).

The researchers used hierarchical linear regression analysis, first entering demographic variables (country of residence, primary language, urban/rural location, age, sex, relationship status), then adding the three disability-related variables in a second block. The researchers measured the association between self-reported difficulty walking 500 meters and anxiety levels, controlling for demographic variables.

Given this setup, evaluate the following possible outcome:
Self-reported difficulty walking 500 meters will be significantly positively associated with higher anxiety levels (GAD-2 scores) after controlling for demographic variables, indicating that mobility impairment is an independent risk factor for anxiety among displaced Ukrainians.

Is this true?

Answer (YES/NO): YES